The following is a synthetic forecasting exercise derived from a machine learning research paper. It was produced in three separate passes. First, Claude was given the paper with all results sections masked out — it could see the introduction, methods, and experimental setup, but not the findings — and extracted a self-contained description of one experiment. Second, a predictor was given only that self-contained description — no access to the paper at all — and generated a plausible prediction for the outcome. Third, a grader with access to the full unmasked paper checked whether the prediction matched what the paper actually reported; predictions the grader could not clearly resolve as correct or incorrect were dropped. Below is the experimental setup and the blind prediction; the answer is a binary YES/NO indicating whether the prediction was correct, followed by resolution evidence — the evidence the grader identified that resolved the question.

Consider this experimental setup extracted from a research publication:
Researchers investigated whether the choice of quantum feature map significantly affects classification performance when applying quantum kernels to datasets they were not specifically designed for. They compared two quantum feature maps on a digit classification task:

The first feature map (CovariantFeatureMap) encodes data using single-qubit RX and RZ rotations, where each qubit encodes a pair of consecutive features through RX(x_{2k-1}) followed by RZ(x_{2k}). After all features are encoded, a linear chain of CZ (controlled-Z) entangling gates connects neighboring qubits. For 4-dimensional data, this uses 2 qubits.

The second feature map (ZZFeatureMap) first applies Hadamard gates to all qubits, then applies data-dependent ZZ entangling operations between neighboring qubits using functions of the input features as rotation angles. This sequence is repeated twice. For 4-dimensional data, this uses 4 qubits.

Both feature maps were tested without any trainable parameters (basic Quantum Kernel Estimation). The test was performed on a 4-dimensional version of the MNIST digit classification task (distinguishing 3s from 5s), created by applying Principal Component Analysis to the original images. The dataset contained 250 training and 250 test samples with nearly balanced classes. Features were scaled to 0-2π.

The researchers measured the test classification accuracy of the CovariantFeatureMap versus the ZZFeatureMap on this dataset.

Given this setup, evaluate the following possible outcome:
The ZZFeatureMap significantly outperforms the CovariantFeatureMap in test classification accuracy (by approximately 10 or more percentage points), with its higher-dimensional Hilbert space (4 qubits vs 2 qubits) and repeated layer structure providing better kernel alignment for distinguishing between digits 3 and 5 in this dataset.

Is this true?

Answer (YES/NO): NO